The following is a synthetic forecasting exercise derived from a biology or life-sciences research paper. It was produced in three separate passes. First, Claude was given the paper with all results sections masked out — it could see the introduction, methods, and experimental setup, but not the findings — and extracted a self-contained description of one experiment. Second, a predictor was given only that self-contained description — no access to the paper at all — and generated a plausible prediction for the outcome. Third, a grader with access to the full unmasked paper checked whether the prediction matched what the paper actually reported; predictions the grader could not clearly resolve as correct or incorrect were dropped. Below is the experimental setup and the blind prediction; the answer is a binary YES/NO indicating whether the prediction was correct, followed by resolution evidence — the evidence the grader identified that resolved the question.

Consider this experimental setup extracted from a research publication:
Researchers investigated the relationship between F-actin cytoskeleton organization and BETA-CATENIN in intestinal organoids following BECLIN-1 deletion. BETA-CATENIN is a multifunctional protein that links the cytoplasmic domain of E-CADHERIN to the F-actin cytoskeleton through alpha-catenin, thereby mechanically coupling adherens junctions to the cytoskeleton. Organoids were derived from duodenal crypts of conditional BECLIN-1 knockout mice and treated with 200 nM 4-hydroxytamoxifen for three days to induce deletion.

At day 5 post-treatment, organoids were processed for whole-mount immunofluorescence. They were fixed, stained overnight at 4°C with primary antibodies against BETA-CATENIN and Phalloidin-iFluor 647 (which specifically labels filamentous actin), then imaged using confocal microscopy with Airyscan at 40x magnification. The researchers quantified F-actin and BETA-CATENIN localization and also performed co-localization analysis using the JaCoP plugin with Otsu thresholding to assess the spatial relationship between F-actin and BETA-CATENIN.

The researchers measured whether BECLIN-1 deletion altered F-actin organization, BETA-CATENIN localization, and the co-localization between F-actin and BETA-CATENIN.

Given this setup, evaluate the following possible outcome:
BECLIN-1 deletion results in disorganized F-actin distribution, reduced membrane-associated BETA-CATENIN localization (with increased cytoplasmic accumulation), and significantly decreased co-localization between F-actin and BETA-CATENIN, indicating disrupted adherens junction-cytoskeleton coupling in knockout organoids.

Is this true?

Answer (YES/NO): NO